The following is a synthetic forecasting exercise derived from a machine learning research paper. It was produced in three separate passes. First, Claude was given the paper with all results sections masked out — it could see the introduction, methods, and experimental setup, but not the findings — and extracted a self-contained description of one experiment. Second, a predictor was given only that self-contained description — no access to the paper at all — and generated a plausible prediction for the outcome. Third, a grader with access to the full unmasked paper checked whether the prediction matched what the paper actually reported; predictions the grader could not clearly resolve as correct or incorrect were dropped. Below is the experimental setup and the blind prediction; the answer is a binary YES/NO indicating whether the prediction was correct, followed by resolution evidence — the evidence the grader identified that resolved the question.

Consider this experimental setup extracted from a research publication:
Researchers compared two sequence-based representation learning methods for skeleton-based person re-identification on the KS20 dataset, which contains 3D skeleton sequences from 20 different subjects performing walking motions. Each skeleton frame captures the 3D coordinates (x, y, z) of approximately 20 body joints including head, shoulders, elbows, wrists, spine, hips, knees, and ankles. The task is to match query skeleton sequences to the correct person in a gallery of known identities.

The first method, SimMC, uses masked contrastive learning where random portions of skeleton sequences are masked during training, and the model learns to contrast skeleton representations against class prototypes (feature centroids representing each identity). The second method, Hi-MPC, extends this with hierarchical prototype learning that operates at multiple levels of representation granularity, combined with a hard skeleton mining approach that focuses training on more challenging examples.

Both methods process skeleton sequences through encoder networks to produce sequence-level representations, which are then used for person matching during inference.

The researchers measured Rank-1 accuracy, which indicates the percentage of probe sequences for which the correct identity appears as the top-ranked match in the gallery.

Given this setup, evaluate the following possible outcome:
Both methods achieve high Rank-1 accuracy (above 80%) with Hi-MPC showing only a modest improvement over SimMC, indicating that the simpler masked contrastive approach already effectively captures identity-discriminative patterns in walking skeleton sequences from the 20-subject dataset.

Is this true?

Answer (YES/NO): NO